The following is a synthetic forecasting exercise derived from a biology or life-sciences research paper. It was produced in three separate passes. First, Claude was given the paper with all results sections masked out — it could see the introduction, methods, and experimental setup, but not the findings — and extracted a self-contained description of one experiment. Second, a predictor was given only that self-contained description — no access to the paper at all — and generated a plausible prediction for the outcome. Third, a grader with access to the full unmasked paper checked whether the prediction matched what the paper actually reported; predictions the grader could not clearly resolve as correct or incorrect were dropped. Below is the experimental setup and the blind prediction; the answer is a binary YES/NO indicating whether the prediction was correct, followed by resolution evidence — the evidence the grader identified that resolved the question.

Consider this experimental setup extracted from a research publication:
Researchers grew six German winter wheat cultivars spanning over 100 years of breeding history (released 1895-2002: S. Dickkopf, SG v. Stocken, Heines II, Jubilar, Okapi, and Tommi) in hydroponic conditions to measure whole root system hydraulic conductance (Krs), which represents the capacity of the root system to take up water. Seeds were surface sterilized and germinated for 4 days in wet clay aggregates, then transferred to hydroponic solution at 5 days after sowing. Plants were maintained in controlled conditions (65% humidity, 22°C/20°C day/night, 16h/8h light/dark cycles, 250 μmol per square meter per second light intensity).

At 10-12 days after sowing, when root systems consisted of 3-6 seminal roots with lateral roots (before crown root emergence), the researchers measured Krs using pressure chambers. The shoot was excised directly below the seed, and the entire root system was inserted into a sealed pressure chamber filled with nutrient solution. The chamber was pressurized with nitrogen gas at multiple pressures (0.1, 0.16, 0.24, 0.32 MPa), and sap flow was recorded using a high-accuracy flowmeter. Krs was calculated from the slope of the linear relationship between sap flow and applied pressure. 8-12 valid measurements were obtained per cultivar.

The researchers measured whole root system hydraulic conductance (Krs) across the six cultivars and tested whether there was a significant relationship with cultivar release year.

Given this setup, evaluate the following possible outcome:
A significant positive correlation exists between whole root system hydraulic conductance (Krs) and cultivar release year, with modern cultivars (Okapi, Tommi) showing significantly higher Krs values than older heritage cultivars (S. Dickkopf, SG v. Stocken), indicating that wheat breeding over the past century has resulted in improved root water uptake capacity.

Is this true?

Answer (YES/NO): NO